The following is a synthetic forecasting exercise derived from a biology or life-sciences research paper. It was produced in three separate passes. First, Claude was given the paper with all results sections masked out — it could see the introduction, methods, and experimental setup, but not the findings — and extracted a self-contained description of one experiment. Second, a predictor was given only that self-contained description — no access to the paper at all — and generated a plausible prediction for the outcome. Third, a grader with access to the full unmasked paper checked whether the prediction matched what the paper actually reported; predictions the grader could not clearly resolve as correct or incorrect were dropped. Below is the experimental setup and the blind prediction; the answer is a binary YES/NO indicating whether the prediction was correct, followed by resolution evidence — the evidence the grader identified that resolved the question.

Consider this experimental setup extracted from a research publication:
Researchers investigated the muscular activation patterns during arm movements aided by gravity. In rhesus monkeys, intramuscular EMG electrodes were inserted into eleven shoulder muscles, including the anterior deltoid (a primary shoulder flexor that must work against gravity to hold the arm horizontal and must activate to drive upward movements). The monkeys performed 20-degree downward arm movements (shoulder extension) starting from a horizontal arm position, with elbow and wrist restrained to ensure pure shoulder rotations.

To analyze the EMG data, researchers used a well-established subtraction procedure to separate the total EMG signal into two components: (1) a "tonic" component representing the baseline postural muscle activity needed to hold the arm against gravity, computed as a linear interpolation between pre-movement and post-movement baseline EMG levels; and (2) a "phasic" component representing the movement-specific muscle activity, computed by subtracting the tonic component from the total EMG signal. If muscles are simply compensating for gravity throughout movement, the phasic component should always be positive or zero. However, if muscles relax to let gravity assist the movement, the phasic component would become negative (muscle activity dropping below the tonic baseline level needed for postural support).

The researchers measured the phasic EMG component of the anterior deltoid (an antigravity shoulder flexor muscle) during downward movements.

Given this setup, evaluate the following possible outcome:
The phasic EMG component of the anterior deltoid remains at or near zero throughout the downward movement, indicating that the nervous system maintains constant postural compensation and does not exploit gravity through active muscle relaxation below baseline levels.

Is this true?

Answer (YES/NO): NO